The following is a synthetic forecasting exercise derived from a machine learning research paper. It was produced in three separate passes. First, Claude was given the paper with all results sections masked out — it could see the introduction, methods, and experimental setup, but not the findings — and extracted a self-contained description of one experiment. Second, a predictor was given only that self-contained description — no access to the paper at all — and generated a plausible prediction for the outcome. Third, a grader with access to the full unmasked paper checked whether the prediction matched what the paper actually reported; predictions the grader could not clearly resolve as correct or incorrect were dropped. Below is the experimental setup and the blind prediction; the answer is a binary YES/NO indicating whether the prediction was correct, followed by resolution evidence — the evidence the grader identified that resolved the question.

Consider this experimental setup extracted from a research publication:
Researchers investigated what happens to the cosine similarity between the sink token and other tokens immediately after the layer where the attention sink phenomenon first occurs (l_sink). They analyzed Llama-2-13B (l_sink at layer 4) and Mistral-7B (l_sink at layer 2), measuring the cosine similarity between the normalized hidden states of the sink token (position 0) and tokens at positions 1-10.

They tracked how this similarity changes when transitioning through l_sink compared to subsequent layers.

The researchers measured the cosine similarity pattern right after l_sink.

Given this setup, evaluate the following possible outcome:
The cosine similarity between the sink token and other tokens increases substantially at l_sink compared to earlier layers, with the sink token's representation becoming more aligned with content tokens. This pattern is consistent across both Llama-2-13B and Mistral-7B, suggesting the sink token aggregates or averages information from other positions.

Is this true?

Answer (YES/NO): NO